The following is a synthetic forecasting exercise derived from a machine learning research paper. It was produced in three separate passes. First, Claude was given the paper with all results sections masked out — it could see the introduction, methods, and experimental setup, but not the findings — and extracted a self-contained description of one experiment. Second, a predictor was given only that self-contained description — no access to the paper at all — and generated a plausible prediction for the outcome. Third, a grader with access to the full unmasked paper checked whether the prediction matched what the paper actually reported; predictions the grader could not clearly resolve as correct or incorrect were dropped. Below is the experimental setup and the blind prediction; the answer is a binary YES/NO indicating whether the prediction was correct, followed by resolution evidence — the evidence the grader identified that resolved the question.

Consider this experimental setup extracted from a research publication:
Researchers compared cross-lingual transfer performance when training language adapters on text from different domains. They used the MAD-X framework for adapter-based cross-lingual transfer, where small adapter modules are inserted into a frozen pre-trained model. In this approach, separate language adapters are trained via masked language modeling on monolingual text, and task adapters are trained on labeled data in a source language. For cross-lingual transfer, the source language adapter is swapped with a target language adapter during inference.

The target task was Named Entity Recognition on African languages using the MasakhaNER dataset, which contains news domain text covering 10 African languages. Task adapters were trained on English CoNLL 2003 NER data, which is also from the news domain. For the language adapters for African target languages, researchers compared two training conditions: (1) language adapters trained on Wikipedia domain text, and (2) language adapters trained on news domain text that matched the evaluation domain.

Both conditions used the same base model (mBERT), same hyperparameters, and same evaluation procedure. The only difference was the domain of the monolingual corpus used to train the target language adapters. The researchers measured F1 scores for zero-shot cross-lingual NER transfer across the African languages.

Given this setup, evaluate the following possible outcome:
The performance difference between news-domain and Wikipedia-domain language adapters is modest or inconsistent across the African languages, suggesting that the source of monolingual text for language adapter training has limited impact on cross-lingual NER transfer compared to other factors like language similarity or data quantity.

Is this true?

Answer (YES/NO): NO